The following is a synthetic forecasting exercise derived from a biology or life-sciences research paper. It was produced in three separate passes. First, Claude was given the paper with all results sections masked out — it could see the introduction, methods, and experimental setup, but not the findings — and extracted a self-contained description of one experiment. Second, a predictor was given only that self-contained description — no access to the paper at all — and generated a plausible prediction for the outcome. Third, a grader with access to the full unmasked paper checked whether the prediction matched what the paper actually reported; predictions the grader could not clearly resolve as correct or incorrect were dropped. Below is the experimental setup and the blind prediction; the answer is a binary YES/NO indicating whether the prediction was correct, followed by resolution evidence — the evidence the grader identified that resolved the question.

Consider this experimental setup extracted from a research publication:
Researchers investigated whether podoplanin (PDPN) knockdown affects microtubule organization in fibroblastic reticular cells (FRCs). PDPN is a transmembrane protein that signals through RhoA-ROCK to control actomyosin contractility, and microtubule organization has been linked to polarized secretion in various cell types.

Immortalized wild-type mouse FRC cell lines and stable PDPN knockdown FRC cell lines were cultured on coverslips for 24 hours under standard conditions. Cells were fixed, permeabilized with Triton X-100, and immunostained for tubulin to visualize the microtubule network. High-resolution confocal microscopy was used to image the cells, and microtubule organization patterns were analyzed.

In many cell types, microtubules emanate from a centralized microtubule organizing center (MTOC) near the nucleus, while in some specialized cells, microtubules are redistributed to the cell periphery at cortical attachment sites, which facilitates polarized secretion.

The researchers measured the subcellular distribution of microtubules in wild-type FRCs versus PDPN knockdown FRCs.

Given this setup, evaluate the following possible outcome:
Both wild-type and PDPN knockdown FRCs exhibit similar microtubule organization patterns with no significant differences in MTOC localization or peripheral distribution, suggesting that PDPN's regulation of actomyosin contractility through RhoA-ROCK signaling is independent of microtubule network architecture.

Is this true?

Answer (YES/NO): NO